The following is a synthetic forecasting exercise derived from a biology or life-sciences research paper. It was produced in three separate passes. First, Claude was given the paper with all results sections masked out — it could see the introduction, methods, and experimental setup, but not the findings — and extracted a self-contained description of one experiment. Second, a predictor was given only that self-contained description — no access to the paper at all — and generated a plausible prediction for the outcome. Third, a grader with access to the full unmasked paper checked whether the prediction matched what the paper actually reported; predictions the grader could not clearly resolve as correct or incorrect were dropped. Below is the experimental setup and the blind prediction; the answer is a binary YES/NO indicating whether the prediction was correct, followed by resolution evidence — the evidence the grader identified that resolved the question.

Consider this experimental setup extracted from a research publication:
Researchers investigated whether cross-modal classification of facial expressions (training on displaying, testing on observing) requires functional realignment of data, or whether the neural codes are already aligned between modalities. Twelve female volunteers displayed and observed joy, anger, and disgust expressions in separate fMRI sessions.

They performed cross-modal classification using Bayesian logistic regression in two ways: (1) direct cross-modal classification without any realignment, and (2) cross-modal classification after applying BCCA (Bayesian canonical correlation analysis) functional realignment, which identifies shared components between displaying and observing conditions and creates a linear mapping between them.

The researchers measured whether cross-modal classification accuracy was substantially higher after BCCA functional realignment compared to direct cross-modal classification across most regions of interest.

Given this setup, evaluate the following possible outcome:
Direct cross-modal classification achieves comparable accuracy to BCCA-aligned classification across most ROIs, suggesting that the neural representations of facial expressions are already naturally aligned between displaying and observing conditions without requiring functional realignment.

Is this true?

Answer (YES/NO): YES